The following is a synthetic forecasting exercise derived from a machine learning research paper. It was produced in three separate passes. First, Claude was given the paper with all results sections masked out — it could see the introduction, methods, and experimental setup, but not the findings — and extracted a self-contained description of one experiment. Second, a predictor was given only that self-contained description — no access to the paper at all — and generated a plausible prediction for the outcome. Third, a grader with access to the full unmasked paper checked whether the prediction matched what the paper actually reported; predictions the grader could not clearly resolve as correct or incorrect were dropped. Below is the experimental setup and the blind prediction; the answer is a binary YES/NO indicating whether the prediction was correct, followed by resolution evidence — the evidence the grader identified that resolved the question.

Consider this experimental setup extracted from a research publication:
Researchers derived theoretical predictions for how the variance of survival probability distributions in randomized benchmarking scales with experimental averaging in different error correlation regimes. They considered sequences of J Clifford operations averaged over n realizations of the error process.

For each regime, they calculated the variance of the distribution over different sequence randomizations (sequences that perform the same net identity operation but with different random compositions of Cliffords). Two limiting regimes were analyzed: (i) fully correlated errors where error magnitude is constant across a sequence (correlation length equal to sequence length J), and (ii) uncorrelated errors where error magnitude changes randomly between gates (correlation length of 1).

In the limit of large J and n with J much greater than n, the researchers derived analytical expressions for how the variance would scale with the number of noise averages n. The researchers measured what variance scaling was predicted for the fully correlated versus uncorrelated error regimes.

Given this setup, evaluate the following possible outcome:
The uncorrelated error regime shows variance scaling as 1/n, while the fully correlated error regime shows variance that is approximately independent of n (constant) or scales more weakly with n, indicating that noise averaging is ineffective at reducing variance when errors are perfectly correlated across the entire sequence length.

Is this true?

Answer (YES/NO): YES